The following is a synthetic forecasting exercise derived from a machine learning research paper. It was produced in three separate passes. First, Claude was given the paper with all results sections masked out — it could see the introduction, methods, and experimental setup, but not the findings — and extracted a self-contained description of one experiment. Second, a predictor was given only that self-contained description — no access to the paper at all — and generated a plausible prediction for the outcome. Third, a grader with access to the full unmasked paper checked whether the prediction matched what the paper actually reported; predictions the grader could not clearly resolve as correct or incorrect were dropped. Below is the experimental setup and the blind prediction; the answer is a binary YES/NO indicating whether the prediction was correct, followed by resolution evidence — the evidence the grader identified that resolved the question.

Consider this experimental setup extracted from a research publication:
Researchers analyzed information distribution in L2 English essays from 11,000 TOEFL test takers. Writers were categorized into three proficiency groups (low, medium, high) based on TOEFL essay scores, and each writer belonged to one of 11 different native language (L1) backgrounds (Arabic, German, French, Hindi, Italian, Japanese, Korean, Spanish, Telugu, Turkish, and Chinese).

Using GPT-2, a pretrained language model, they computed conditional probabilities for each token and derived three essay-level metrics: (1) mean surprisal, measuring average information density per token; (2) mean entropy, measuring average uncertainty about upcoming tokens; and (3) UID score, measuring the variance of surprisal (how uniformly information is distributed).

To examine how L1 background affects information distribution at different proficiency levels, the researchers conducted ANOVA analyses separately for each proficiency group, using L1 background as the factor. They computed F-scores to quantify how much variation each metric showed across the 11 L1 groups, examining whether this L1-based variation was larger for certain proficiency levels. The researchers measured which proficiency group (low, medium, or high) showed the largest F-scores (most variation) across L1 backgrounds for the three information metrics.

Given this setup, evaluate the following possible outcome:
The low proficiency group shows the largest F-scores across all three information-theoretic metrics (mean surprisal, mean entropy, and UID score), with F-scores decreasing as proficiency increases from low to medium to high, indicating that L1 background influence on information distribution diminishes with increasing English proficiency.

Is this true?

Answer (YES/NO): NO